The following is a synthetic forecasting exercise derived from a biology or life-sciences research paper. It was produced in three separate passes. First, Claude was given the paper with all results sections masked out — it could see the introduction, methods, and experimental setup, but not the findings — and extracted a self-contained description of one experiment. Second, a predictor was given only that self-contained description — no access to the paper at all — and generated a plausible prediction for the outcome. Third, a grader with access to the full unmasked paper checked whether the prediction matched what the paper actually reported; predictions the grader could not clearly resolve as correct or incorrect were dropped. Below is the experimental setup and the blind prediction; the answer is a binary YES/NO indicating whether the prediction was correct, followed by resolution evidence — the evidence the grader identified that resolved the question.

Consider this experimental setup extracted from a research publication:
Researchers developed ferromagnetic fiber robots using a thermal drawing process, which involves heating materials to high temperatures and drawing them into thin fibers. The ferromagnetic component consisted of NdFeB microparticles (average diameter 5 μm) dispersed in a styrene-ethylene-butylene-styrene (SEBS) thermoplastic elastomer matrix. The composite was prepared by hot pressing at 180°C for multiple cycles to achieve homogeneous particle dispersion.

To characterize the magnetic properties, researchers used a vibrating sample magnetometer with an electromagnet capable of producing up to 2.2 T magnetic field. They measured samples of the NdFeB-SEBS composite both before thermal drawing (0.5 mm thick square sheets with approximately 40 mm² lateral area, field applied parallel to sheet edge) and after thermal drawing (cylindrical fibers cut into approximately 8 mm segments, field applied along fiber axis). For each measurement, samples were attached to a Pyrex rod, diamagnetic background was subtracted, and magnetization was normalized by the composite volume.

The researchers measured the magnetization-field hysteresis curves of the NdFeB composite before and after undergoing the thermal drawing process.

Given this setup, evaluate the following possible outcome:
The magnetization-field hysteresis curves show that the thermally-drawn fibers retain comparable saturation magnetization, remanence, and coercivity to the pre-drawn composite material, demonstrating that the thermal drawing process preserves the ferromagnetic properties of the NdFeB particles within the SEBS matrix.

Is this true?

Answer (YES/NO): YES